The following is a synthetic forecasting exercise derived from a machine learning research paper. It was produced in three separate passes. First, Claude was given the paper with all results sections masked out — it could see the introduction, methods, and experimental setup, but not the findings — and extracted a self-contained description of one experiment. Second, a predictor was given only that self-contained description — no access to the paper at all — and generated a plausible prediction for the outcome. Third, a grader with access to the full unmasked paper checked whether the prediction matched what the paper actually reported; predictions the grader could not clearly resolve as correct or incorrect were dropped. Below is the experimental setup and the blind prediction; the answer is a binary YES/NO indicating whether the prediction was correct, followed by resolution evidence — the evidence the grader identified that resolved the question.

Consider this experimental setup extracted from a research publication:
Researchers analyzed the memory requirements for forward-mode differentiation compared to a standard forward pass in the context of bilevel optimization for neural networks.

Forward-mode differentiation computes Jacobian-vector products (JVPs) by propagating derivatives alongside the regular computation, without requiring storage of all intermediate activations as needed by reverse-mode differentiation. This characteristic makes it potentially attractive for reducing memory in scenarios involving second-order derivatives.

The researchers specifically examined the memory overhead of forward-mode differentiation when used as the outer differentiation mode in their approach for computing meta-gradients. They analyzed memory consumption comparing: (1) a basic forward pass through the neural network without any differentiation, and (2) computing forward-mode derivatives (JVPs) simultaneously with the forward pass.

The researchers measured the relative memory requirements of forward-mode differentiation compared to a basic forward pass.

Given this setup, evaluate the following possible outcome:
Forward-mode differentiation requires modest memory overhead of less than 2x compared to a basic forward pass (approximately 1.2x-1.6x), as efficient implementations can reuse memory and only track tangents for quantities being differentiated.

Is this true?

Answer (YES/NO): NO